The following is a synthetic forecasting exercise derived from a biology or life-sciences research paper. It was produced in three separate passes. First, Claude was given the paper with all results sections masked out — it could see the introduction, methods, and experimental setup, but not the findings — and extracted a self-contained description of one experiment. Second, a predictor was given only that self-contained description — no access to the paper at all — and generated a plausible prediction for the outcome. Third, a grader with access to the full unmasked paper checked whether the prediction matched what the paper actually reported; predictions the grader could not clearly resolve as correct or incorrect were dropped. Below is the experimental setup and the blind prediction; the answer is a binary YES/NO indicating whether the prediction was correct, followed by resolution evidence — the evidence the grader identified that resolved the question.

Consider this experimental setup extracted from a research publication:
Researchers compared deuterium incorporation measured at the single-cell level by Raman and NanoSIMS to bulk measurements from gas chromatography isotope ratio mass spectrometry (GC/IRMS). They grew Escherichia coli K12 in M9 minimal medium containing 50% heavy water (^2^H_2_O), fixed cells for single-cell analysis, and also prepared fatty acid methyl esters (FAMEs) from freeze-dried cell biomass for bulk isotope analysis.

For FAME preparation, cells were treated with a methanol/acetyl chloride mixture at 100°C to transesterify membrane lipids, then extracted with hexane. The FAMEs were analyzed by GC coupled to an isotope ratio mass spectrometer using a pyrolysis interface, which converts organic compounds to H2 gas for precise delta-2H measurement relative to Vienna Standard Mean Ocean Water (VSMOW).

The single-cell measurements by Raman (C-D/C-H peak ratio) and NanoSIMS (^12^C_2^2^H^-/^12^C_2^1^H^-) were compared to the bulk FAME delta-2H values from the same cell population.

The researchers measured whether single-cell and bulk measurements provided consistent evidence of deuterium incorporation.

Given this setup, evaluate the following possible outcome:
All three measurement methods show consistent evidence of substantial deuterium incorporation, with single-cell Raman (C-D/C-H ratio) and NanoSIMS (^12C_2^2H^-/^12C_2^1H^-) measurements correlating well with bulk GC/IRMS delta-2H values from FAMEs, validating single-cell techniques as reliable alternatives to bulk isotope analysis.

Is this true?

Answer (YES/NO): NO